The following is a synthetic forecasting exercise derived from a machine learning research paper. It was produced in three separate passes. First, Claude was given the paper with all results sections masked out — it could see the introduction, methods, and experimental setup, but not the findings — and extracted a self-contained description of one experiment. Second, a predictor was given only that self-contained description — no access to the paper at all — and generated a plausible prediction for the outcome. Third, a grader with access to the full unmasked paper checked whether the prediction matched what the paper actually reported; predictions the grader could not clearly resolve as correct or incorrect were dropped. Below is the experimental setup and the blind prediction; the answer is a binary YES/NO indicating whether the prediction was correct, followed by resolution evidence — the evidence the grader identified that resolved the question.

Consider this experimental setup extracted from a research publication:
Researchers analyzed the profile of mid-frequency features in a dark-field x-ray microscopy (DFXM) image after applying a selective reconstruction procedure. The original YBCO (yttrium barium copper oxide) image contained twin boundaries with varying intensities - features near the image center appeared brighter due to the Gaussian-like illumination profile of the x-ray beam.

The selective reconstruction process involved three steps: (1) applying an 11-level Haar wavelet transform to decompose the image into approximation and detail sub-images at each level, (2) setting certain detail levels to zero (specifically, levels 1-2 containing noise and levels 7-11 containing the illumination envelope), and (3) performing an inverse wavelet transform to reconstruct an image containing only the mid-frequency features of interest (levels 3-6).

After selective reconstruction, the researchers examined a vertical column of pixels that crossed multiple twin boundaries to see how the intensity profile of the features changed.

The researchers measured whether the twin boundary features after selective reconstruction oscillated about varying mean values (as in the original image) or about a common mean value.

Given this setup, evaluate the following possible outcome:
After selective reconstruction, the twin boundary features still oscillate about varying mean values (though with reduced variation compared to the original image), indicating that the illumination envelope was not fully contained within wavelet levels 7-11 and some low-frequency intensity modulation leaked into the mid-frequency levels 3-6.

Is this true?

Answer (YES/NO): NO